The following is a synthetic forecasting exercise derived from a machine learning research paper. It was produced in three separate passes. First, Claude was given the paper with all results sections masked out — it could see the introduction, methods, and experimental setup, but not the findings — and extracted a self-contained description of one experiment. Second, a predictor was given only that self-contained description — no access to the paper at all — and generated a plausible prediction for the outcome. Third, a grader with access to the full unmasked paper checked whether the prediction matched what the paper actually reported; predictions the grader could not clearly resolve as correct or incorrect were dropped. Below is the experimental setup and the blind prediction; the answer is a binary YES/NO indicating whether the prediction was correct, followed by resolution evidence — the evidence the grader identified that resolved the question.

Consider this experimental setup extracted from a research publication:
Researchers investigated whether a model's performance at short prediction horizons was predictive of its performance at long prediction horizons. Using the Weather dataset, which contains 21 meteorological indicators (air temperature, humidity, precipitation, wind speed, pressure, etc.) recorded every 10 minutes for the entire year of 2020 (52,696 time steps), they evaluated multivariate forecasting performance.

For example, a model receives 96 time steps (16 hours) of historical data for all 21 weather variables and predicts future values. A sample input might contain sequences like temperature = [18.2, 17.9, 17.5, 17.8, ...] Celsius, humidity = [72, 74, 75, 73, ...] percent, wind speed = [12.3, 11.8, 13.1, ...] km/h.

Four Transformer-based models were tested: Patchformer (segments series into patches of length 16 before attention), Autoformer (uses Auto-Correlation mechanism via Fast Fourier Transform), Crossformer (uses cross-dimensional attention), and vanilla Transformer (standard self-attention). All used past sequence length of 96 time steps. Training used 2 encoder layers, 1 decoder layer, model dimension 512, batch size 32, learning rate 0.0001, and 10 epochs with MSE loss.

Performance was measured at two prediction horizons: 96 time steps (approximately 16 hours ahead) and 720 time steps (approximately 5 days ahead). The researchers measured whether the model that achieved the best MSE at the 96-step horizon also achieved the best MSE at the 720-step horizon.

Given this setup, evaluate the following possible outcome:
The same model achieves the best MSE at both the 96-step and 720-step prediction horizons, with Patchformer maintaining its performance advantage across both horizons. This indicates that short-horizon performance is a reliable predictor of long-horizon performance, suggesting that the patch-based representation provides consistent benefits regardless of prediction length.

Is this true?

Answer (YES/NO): YES